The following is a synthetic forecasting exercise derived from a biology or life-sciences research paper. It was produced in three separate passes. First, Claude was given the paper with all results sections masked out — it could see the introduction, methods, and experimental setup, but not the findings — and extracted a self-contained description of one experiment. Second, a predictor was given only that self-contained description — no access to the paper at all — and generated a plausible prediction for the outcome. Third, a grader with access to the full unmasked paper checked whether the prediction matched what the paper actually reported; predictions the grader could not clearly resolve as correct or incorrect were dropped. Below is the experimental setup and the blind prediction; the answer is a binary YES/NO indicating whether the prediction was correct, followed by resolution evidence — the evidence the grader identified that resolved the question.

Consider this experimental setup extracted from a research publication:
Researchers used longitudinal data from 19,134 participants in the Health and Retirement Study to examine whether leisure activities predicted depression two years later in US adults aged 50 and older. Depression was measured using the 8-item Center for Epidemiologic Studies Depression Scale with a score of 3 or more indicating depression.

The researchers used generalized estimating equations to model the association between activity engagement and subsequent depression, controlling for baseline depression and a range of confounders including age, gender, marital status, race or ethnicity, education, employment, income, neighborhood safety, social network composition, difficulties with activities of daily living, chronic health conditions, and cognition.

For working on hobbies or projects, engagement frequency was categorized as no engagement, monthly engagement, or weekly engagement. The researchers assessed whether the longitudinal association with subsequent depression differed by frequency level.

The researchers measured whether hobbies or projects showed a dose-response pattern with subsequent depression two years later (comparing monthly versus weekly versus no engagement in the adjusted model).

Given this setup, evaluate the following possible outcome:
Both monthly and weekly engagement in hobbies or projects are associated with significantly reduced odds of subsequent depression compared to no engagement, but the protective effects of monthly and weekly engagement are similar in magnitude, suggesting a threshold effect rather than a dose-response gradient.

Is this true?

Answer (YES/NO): NO